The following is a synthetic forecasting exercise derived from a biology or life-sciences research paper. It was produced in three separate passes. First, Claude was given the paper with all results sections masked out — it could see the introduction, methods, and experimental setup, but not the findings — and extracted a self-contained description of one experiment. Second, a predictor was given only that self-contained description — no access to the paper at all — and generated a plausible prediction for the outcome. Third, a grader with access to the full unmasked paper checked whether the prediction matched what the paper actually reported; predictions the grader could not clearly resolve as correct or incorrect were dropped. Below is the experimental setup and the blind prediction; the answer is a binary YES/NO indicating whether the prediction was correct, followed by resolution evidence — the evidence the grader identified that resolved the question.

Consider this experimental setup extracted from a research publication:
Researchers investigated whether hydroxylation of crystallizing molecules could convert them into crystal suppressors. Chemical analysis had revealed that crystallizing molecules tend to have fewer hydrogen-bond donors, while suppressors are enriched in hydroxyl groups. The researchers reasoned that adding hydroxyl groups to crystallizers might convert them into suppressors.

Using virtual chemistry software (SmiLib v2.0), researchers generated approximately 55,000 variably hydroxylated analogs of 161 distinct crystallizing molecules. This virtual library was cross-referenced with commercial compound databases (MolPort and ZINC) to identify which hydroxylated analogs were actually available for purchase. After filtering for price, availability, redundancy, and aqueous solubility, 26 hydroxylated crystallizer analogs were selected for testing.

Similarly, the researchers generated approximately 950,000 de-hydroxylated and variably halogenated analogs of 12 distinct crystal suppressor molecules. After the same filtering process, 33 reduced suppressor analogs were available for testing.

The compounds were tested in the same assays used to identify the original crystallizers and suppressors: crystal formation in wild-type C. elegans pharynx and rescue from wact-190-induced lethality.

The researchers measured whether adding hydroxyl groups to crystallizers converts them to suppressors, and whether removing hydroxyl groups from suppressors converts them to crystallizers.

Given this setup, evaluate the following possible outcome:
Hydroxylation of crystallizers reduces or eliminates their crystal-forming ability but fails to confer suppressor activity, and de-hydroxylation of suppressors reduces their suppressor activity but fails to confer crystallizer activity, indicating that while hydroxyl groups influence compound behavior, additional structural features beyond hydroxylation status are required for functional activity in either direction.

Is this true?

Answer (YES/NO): NO